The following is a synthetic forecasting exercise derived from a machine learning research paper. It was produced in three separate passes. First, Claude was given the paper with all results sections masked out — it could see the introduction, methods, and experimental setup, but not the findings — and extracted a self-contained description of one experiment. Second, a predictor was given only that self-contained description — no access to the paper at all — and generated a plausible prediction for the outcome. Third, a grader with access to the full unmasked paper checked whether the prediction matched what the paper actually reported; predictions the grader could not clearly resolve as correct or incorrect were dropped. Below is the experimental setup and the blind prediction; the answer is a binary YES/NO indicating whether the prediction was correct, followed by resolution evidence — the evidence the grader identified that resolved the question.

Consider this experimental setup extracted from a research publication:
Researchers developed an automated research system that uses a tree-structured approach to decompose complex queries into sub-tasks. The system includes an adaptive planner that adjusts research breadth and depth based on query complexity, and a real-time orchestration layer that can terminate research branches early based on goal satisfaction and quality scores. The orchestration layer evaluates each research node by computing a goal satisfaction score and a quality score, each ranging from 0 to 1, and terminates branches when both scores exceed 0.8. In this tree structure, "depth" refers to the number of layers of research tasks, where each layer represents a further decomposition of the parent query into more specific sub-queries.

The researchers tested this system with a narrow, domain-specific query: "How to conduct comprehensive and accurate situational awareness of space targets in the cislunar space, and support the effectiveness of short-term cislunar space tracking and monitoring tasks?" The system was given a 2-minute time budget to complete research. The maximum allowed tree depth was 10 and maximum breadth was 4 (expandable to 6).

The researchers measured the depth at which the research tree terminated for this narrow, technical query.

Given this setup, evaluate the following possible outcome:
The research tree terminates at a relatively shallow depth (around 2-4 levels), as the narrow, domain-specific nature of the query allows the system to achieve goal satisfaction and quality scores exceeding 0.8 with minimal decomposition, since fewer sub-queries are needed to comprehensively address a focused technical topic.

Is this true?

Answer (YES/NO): YES